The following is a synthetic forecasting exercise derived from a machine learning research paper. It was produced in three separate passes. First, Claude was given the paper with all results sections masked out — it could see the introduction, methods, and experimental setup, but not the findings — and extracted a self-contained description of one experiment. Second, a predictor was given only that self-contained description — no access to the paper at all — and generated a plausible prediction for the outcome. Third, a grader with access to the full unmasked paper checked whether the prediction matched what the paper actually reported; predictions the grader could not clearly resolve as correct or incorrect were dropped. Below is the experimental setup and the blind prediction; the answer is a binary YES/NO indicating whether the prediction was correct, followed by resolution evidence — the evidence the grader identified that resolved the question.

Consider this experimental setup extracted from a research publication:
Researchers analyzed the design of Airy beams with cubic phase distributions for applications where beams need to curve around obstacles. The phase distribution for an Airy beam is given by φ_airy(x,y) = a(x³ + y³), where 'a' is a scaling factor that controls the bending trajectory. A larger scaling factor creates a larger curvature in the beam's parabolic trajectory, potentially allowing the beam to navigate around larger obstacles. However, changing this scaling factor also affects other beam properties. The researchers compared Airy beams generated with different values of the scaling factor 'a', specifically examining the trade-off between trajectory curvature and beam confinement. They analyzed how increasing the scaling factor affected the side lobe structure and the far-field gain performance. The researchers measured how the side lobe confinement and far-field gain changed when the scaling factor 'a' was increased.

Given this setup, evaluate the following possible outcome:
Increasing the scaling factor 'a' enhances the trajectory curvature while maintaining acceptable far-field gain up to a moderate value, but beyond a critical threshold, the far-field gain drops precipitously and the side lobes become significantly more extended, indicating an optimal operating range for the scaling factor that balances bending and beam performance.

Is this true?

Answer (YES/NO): NO